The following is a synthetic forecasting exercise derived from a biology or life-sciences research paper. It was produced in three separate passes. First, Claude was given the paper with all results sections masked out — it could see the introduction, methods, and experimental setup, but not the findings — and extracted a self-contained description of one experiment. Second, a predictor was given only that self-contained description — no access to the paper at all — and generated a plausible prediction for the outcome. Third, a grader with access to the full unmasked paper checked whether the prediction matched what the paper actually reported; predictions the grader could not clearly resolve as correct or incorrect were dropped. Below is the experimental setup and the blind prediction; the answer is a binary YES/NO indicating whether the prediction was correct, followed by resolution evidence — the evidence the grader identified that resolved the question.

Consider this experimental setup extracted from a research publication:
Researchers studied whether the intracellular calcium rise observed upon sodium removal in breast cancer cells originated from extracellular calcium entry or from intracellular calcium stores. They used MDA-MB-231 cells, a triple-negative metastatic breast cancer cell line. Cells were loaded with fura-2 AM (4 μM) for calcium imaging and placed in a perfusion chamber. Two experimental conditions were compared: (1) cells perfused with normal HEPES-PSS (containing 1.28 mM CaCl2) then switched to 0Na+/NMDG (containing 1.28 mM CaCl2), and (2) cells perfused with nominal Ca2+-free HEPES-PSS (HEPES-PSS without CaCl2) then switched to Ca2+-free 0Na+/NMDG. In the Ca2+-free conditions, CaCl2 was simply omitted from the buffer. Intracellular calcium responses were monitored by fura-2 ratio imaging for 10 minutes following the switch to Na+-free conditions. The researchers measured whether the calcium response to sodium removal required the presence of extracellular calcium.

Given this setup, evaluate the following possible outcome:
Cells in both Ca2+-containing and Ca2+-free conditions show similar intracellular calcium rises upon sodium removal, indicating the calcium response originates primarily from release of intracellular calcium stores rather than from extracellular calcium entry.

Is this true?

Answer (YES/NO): YES